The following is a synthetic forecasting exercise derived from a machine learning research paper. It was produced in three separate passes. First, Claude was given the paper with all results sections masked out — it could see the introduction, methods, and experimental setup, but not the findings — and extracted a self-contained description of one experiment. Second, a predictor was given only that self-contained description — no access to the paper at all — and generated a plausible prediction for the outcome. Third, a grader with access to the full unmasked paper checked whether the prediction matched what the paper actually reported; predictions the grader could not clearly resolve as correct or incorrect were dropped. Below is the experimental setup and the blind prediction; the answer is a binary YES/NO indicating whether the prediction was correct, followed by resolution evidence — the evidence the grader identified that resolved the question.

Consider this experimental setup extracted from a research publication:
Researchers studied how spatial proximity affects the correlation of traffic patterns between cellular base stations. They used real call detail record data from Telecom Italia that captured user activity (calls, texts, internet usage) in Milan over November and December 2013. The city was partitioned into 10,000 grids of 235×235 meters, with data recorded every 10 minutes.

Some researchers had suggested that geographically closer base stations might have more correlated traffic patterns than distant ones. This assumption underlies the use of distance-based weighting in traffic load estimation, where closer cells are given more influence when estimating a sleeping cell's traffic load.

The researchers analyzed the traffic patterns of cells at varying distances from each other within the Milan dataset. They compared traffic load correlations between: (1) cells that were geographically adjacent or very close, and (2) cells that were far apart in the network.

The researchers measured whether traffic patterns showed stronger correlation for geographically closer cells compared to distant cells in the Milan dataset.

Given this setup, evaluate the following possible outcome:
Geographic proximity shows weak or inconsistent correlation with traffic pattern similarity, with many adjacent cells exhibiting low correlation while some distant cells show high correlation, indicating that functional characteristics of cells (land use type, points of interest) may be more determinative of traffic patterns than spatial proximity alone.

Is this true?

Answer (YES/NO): NO